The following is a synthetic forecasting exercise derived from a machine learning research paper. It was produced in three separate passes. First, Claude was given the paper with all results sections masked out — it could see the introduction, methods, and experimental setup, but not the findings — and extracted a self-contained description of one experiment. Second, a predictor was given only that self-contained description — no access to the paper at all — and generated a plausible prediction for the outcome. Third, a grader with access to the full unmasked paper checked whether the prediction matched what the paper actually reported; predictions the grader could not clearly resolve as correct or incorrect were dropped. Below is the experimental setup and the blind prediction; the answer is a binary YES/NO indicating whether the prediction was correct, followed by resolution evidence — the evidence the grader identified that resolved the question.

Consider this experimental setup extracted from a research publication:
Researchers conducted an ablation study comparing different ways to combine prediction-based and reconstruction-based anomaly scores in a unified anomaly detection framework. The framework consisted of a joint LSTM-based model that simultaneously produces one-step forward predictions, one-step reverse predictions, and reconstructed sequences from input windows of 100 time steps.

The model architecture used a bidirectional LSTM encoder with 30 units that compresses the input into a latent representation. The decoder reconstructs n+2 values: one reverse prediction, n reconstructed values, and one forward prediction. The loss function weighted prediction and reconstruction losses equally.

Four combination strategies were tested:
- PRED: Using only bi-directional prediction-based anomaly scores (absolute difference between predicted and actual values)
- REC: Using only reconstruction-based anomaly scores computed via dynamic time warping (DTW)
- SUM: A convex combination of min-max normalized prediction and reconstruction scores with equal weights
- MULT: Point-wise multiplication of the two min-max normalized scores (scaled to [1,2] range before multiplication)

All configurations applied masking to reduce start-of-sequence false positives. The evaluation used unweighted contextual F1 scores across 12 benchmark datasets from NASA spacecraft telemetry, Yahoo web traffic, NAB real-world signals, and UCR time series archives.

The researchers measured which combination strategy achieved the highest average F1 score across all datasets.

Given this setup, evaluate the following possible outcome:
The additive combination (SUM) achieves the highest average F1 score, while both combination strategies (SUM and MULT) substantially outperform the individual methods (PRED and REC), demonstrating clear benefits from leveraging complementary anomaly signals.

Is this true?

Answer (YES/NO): NO